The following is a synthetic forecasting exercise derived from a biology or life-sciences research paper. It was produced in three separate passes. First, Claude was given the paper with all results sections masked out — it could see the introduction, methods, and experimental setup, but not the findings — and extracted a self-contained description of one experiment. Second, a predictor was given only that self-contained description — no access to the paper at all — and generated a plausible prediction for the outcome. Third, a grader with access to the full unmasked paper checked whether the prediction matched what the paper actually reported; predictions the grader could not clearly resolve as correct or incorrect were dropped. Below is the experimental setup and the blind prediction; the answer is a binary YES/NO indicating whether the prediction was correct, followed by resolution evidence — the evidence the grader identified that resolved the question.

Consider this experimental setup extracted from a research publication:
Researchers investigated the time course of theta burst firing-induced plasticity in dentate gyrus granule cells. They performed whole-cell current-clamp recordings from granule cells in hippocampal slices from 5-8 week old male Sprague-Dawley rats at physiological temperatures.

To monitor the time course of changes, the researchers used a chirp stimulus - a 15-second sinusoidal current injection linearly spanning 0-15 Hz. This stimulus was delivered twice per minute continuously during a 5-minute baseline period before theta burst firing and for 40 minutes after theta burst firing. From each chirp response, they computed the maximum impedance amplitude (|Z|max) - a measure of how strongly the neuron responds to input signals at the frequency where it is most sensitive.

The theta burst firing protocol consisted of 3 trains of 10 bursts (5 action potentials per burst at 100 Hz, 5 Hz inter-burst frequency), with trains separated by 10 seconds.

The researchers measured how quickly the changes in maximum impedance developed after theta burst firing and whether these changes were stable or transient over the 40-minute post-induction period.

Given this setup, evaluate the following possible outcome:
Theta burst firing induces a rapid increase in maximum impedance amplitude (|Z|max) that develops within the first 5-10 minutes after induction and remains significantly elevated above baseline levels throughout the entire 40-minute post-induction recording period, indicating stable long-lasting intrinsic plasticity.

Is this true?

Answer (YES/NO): NO